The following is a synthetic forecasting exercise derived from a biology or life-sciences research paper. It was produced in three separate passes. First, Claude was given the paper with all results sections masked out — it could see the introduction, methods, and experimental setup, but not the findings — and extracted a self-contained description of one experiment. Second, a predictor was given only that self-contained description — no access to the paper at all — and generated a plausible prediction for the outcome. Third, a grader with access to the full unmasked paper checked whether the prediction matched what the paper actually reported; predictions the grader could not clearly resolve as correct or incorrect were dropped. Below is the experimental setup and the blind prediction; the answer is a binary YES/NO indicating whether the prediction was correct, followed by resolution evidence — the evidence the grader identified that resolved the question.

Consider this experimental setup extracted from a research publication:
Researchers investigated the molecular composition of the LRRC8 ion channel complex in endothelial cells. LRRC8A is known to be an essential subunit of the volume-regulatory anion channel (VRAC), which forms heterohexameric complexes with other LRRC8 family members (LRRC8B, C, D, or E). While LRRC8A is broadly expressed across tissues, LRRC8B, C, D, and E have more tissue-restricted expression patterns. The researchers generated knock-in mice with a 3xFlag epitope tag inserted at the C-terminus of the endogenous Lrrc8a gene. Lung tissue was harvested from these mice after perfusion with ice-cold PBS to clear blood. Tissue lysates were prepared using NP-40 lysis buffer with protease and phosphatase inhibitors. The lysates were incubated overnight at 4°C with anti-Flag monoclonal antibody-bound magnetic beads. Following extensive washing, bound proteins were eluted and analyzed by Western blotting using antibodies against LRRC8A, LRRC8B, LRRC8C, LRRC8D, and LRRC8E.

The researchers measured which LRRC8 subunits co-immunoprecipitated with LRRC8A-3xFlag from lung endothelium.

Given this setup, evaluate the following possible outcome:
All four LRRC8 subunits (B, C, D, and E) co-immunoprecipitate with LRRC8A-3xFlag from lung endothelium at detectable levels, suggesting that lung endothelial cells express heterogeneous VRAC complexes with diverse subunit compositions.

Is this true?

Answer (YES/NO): NO